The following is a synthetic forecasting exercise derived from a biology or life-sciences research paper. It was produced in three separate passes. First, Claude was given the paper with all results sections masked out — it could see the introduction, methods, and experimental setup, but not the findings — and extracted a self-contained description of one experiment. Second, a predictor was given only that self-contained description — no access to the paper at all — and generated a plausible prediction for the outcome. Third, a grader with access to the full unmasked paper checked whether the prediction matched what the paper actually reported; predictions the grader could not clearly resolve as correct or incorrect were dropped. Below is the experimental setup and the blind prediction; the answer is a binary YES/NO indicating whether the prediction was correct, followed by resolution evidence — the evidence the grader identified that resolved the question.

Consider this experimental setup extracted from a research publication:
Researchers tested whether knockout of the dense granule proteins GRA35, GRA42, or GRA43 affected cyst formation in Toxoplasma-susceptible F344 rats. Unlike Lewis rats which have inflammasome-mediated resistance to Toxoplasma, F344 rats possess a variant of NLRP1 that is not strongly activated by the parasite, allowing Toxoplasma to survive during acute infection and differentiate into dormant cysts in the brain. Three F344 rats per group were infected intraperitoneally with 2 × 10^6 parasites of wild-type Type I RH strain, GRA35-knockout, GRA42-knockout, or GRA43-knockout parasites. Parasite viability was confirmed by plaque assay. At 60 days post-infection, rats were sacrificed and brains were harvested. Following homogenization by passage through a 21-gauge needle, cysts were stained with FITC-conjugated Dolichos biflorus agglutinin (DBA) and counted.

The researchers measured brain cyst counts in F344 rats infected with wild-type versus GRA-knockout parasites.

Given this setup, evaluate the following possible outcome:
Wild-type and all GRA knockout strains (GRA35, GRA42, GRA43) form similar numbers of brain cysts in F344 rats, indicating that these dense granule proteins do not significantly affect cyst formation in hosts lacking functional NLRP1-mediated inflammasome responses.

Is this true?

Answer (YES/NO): NO